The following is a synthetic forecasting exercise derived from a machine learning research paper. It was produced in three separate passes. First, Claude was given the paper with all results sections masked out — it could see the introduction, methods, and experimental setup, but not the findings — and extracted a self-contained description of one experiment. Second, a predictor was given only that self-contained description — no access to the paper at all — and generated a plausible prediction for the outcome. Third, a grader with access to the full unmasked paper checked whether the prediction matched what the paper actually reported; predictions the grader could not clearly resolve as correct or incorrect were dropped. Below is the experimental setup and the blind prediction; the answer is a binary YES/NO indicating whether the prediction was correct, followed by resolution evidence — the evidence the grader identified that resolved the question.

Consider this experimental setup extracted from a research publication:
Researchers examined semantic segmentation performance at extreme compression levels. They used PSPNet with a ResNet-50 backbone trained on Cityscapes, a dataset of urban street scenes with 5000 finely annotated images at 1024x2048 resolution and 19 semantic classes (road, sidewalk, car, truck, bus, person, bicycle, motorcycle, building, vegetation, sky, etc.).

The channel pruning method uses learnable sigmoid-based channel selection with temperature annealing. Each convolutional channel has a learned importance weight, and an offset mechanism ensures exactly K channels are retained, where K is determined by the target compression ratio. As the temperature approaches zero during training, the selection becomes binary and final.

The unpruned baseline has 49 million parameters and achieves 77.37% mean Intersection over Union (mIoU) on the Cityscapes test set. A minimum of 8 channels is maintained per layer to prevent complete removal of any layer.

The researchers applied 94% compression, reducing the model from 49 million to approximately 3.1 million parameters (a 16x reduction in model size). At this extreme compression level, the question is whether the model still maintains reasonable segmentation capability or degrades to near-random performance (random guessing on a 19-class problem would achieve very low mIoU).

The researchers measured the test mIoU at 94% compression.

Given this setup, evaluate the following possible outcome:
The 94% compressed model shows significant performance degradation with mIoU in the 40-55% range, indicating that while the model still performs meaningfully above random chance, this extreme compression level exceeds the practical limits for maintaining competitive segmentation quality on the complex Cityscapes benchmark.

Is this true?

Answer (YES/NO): NO